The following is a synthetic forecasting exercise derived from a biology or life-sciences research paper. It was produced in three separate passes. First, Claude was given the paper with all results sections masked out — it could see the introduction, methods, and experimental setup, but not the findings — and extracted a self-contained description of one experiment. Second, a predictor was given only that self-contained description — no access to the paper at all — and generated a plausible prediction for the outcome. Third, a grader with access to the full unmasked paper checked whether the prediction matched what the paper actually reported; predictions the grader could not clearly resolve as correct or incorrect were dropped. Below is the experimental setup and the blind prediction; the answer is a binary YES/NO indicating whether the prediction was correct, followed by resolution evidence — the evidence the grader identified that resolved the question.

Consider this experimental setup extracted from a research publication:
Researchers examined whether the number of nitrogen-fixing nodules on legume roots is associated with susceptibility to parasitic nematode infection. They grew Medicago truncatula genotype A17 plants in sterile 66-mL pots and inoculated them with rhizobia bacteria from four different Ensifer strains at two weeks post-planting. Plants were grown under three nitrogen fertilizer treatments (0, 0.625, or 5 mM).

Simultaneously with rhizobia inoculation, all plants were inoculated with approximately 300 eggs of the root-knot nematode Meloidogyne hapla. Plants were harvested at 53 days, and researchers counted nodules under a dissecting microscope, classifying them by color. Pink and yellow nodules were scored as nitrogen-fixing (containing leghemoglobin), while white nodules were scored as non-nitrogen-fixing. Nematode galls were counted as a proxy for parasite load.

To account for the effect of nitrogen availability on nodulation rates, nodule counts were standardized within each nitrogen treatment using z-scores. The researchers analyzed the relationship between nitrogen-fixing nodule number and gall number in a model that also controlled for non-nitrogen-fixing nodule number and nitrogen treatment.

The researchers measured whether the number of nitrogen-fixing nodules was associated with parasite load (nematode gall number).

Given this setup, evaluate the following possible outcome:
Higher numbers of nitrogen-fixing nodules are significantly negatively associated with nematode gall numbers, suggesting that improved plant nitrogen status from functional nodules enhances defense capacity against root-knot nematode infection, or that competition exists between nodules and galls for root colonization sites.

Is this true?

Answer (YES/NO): NO